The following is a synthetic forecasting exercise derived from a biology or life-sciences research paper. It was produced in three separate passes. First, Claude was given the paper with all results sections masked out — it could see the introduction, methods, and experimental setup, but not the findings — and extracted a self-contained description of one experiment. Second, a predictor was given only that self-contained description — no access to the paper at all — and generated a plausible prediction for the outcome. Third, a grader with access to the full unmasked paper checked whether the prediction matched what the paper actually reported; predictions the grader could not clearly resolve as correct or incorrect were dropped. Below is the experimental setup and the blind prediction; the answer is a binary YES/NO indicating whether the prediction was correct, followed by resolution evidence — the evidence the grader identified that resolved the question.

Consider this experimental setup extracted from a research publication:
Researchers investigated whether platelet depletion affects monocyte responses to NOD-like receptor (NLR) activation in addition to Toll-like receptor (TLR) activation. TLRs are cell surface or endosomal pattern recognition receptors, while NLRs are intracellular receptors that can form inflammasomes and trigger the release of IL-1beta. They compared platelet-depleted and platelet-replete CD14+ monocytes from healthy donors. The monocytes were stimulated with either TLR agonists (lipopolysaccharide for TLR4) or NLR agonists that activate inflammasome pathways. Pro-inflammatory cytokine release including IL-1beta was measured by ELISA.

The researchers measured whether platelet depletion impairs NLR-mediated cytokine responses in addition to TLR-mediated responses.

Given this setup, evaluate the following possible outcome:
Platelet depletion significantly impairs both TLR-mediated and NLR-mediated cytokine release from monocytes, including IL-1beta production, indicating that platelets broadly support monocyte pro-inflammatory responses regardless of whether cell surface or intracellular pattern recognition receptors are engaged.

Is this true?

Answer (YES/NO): YES